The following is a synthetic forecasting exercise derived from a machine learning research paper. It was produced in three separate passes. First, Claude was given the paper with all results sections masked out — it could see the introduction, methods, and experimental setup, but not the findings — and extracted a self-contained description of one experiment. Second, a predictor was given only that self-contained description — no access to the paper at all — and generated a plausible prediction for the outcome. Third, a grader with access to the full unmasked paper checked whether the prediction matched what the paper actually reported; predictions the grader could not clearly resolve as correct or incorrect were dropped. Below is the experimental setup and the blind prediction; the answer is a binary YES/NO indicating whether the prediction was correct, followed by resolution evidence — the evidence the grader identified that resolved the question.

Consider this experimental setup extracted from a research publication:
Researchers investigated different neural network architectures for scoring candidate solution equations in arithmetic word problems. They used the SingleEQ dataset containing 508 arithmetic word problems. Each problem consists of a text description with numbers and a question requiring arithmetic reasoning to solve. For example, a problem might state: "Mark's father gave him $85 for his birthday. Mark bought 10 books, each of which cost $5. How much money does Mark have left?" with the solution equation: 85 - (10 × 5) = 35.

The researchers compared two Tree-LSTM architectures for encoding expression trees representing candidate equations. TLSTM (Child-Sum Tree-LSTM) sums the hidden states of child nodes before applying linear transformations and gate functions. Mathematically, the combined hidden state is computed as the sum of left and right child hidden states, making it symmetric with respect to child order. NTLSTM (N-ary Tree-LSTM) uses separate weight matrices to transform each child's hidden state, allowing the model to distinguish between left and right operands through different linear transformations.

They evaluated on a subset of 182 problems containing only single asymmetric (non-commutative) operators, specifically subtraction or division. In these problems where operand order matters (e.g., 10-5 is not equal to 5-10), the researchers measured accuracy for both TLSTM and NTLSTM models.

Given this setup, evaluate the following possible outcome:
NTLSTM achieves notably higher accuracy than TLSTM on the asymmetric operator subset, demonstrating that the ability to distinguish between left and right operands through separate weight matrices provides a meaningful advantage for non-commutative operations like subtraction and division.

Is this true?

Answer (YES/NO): NO